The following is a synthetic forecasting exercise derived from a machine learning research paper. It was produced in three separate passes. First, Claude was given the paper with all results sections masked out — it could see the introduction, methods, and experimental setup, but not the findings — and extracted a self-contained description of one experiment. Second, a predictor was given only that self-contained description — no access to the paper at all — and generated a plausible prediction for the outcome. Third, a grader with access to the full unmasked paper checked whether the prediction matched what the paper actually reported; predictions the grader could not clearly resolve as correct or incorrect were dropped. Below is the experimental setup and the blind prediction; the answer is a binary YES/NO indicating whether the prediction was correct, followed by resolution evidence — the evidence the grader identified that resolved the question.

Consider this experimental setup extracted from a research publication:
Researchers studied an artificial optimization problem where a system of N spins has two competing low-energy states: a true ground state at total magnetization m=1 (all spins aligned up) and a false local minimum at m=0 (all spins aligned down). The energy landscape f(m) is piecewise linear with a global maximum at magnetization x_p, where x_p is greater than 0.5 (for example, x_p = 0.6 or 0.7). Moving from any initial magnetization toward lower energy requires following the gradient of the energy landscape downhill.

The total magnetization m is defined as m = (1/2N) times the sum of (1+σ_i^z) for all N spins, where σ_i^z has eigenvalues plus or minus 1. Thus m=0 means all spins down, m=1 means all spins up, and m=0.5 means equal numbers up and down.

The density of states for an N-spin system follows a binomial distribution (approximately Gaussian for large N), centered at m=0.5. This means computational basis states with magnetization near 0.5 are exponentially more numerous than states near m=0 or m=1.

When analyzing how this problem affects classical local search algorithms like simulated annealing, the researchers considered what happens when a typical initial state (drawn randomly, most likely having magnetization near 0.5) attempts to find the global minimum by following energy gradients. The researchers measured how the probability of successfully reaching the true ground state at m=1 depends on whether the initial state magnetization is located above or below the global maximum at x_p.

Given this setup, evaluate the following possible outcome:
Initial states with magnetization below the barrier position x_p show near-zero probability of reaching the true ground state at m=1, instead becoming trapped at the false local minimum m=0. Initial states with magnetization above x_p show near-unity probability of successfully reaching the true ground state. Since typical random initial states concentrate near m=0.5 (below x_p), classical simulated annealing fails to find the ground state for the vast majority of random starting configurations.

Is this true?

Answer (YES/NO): YES